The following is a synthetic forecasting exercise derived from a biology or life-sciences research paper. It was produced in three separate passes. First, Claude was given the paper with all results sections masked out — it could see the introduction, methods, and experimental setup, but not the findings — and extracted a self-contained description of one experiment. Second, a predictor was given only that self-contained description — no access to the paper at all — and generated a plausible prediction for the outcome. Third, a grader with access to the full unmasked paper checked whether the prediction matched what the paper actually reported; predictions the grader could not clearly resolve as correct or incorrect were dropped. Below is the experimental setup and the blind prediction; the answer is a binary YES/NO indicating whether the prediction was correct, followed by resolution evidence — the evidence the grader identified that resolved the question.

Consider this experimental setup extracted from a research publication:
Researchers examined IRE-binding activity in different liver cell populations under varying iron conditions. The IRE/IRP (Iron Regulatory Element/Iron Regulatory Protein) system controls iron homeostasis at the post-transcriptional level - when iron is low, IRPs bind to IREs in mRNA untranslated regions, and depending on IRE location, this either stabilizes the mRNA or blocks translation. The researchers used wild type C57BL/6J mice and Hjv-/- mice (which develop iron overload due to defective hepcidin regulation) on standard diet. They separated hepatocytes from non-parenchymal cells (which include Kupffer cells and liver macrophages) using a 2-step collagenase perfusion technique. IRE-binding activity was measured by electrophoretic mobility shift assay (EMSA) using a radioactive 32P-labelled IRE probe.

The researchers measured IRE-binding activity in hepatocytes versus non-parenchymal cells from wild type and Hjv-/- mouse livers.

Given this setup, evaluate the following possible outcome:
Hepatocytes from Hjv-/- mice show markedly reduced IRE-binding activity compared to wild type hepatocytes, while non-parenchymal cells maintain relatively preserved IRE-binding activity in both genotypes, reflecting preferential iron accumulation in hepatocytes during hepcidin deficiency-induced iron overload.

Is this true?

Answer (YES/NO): NO